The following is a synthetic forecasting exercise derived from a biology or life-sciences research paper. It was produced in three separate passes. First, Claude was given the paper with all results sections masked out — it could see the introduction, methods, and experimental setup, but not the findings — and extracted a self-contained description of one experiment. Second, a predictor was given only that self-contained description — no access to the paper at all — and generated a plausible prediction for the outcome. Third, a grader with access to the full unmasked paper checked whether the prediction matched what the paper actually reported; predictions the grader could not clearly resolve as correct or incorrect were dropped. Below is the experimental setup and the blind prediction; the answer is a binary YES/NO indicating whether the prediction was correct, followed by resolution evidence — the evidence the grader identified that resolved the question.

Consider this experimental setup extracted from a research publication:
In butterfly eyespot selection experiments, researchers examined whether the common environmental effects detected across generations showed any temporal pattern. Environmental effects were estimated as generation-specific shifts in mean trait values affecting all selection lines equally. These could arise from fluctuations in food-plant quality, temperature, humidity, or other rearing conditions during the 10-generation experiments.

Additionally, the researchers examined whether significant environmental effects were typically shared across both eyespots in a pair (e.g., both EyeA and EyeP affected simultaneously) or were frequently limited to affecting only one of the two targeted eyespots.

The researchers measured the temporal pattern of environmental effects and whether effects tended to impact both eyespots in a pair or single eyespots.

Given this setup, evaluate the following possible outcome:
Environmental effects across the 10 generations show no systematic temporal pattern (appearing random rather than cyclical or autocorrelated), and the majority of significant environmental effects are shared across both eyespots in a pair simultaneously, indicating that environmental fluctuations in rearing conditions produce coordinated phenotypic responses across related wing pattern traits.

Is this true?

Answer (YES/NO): NO